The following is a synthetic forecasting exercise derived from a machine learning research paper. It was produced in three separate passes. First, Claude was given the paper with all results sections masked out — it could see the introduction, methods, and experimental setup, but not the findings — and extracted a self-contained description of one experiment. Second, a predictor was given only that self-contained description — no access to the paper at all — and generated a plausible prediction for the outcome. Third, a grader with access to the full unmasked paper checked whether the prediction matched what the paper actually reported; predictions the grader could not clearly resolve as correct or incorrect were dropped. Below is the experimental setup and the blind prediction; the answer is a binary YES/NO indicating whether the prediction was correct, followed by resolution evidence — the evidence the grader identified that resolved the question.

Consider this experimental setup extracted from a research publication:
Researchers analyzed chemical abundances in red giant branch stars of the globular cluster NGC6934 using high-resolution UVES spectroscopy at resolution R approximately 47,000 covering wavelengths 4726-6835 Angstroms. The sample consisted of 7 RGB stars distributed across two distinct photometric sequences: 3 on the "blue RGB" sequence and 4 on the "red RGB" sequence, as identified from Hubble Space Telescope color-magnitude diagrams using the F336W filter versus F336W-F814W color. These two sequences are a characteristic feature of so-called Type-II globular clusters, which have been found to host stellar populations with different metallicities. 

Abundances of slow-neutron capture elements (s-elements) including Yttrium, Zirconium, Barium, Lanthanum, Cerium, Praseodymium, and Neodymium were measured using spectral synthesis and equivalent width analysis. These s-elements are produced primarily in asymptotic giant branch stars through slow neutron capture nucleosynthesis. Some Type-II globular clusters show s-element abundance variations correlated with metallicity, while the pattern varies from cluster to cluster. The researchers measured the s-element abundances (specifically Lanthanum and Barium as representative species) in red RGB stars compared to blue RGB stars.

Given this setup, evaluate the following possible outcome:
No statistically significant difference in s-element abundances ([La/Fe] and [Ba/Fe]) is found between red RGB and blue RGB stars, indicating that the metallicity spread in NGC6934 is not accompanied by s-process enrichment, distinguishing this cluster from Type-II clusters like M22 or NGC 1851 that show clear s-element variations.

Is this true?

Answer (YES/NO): YES